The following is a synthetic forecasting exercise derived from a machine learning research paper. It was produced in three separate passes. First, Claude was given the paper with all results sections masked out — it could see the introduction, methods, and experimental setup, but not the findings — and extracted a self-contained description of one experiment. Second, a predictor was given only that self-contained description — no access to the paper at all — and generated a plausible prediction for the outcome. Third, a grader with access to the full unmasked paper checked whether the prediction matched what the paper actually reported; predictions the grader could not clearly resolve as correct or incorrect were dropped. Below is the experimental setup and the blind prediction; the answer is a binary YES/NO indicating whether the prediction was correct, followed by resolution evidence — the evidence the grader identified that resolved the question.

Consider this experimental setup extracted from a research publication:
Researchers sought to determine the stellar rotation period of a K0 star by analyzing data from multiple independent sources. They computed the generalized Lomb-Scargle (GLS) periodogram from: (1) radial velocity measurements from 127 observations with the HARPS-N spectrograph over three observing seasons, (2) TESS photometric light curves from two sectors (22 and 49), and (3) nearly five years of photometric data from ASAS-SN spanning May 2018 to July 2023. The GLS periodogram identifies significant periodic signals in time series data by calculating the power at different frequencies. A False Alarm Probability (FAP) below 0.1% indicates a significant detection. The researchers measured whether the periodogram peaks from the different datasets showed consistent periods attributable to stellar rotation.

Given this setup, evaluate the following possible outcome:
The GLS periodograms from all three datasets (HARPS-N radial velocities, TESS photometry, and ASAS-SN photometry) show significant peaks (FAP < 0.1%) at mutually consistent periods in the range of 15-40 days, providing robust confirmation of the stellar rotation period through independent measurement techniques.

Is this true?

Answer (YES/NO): NO